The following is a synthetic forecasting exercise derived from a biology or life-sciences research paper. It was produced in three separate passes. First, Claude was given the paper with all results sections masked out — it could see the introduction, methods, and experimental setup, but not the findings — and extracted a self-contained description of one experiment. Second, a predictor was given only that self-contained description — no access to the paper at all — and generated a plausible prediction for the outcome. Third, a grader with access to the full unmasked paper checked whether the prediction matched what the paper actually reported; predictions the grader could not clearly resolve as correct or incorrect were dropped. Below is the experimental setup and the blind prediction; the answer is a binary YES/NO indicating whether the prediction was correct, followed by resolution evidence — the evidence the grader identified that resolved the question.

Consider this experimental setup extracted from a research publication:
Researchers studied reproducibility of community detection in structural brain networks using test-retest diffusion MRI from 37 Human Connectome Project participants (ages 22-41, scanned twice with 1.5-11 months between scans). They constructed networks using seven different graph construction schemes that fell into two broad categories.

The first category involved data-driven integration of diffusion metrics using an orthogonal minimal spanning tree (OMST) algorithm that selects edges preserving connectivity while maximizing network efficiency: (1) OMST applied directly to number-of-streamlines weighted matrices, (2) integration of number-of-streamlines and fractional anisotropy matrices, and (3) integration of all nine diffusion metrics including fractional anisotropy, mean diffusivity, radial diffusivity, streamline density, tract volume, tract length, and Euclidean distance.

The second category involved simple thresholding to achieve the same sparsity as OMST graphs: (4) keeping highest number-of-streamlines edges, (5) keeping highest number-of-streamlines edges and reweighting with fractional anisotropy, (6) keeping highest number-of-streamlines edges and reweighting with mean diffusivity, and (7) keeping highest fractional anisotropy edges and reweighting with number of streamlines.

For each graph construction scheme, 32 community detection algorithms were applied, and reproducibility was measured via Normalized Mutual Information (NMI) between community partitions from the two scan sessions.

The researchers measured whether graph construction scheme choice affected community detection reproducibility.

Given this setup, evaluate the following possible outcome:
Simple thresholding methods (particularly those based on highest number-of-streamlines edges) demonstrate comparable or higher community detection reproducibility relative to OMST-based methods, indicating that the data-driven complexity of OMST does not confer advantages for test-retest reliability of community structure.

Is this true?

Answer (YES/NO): NO